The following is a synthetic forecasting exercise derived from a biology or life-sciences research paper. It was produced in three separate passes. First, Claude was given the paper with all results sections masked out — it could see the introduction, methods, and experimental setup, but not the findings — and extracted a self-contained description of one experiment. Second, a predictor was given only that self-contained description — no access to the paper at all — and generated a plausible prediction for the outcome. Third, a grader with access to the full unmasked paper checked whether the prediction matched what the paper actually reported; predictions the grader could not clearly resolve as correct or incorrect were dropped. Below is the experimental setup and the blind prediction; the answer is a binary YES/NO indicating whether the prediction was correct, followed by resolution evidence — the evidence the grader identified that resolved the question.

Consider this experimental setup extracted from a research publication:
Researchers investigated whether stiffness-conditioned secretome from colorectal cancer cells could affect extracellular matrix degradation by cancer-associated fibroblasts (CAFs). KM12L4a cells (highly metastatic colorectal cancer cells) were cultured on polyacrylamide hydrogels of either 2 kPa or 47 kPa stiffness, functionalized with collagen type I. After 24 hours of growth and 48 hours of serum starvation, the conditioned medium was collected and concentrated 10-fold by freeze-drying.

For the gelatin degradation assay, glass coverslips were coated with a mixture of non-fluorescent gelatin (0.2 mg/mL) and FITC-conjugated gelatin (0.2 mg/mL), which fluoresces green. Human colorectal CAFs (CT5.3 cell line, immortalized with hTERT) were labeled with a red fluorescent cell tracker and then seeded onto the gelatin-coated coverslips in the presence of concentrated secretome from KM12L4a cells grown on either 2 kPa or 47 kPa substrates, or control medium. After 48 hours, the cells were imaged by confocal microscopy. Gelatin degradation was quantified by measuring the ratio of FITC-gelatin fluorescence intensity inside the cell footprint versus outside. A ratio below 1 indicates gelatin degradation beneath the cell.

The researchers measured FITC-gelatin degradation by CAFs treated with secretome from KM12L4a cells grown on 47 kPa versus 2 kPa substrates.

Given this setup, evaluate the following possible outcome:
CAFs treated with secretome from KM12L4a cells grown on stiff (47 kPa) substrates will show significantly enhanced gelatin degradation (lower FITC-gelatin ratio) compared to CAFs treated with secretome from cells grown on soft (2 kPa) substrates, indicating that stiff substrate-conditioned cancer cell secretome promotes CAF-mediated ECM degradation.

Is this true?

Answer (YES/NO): NO